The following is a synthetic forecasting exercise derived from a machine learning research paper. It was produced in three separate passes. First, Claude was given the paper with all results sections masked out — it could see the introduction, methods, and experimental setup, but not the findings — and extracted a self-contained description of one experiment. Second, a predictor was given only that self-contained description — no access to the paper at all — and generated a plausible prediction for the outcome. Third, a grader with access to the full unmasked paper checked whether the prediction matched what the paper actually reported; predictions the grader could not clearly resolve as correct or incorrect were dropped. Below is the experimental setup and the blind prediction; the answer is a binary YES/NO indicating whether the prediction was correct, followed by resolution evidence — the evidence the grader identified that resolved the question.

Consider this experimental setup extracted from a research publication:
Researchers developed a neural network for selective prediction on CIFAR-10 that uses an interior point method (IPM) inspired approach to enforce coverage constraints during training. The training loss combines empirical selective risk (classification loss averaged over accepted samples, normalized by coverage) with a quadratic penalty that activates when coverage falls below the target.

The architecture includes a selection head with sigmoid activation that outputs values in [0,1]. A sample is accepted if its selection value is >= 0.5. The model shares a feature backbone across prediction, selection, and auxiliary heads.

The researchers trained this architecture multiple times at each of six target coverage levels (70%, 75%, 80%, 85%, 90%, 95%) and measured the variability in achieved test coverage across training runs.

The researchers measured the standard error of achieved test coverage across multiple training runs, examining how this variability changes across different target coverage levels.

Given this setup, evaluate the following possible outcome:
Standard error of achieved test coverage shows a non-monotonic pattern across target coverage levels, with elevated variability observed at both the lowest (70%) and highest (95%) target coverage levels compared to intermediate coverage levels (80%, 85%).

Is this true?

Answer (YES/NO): NO